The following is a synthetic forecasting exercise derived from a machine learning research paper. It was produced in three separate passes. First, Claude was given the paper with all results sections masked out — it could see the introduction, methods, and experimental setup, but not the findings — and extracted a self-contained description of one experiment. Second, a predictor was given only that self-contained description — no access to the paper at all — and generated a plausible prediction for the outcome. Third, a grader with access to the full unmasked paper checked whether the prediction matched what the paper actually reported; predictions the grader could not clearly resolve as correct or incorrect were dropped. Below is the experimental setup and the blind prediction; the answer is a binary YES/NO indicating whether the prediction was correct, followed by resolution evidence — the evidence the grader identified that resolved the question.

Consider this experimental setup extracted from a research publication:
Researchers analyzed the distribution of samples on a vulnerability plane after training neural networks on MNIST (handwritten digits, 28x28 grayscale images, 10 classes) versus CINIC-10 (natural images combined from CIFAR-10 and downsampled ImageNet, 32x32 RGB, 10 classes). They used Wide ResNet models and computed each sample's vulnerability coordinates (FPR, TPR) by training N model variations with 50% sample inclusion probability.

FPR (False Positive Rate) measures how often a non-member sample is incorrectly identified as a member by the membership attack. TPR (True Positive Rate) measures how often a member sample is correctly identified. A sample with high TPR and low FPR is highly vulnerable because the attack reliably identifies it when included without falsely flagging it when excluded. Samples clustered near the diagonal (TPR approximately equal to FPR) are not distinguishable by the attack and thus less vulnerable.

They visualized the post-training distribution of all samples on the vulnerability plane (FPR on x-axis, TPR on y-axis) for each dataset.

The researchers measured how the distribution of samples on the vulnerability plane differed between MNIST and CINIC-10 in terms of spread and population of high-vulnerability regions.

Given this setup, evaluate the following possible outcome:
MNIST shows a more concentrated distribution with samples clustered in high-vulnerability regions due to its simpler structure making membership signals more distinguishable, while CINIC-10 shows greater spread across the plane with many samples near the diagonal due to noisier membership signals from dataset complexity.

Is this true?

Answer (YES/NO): NO